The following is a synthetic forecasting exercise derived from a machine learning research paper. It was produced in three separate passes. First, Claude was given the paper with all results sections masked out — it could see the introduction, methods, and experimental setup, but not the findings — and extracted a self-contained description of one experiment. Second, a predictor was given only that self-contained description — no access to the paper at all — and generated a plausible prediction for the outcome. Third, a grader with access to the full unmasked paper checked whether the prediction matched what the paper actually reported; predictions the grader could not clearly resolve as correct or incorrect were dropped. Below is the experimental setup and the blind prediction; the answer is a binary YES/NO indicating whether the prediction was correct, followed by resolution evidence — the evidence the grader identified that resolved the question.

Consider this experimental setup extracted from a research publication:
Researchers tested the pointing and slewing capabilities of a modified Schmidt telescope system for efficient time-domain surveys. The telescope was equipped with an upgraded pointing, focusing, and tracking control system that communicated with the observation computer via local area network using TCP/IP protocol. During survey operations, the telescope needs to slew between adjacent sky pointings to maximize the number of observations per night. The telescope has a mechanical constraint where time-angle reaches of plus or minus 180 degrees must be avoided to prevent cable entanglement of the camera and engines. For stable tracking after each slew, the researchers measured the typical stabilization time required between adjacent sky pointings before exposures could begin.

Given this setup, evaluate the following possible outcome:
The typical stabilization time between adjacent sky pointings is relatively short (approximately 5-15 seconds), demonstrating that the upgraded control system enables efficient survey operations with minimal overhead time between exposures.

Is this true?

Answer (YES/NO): NO